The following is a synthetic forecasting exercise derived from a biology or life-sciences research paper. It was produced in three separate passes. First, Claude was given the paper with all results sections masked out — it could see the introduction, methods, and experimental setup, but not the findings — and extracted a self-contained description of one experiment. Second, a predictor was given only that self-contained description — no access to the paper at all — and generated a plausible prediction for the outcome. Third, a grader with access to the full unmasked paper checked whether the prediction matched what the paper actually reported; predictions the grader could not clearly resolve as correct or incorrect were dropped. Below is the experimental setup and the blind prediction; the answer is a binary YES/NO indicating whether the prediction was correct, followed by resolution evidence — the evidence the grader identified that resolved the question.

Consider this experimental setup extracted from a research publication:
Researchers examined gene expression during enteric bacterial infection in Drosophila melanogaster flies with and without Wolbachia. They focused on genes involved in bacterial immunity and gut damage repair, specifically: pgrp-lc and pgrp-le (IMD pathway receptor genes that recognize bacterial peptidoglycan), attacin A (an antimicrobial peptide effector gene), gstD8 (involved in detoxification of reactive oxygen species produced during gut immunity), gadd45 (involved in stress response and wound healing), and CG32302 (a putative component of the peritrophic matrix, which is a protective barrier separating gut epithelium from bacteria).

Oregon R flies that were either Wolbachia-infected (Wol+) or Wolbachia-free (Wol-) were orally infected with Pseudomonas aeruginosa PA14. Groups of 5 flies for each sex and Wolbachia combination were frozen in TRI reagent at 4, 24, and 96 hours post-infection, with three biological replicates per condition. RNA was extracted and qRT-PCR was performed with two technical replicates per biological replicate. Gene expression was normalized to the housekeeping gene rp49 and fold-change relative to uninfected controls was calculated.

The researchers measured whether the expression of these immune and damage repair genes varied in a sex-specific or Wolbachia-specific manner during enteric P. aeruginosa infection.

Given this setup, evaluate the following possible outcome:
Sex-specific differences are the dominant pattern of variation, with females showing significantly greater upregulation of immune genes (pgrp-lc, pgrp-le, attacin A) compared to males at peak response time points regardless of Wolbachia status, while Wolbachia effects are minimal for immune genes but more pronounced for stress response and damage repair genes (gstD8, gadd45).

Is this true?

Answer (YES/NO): NO